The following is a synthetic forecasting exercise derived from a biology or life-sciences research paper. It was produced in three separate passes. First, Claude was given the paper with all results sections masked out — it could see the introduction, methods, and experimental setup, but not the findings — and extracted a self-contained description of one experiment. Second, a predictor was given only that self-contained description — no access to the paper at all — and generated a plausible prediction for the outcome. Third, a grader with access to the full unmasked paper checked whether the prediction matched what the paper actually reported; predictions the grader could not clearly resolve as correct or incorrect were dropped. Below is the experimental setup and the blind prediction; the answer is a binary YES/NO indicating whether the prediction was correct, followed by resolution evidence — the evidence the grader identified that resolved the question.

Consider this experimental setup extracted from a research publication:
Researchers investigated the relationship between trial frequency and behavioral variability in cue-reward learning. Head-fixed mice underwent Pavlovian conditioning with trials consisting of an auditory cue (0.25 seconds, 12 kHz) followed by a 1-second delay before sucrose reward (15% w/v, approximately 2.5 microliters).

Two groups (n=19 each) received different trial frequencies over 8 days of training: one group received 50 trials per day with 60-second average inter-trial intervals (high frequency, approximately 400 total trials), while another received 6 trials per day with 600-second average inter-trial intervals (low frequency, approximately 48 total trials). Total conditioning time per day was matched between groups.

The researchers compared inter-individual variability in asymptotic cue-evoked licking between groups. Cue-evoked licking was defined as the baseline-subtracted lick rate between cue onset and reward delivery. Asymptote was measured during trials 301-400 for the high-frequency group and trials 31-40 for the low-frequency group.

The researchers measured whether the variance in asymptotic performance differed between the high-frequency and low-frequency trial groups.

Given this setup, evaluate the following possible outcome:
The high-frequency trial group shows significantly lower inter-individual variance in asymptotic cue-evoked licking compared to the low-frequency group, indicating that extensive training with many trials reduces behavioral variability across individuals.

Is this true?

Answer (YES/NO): NO